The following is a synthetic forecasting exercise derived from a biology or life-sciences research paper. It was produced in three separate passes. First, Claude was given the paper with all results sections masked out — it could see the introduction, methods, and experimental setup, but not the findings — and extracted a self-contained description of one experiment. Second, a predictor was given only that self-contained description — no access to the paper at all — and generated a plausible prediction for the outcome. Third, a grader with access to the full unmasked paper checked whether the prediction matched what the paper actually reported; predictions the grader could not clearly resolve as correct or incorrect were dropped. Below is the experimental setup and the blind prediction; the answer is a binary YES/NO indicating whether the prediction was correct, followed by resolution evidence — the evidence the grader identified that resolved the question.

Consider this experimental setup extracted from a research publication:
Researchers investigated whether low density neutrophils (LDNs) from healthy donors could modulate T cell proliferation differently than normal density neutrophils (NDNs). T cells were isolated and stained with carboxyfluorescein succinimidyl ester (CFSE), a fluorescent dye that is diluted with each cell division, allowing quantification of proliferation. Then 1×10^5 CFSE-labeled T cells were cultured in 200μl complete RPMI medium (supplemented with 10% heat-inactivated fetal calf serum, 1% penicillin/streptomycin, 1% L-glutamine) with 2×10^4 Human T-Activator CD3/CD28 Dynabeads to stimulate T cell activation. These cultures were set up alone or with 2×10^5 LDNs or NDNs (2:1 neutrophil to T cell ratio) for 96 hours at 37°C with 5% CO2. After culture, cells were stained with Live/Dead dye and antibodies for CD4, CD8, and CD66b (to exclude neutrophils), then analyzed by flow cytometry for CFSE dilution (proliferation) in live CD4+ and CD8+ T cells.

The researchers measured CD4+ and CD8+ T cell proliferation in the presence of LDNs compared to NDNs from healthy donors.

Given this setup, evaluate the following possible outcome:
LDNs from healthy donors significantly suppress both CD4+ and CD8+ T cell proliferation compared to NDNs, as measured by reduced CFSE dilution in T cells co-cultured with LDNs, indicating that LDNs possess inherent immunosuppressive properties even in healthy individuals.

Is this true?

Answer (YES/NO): NO